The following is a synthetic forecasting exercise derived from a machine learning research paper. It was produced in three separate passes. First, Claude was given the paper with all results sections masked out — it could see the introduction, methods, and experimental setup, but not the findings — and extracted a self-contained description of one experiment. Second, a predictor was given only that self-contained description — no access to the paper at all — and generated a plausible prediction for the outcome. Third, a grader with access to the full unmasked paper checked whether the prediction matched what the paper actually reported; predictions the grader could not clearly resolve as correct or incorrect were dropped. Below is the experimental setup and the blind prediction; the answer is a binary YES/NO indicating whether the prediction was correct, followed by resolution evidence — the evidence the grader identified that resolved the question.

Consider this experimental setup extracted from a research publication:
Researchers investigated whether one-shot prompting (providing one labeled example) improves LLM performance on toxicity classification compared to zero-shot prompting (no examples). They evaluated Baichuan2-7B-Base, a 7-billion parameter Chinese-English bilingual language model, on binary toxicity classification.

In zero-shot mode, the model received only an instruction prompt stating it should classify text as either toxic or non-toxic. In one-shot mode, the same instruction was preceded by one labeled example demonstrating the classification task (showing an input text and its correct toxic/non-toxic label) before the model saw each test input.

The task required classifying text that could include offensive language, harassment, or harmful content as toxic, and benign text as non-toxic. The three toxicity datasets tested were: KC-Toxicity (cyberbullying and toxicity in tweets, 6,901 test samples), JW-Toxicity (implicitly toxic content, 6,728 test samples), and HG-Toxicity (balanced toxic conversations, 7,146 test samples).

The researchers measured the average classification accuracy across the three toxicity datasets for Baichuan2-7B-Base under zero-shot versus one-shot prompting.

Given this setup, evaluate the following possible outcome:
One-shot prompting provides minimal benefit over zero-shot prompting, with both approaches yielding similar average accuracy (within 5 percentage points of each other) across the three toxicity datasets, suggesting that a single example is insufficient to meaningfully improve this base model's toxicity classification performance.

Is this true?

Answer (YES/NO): NO